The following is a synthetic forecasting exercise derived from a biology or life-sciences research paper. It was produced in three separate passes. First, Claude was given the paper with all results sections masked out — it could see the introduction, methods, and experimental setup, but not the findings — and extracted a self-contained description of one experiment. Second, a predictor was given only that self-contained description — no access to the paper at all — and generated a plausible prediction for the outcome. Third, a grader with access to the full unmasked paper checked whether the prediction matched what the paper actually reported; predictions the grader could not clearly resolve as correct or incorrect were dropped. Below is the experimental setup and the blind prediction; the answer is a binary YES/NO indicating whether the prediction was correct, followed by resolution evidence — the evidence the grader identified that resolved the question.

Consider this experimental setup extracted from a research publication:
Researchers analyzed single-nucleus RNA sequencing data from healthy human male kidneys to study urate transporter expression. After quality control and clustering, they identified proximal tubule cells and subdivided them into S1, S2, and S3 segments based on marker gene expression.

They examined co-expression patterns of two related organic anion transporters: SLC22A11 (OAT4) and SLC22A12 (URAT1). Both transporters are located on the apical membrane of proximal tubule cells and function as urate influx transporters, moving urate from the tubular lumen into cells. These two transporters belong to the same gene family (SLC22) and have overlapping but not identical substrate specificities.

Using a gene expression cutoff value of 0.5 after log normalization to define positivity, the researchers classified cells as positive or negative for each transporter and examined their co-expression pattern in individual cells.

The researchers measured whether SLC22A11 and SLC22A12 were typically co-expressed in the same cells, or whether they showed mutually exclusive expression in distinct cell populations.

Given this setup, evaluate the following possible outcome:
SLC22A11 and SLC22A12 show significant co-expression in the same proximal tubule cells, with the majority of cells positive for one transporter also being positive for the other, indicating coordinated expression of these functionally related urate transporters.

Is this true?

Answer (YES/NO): NO